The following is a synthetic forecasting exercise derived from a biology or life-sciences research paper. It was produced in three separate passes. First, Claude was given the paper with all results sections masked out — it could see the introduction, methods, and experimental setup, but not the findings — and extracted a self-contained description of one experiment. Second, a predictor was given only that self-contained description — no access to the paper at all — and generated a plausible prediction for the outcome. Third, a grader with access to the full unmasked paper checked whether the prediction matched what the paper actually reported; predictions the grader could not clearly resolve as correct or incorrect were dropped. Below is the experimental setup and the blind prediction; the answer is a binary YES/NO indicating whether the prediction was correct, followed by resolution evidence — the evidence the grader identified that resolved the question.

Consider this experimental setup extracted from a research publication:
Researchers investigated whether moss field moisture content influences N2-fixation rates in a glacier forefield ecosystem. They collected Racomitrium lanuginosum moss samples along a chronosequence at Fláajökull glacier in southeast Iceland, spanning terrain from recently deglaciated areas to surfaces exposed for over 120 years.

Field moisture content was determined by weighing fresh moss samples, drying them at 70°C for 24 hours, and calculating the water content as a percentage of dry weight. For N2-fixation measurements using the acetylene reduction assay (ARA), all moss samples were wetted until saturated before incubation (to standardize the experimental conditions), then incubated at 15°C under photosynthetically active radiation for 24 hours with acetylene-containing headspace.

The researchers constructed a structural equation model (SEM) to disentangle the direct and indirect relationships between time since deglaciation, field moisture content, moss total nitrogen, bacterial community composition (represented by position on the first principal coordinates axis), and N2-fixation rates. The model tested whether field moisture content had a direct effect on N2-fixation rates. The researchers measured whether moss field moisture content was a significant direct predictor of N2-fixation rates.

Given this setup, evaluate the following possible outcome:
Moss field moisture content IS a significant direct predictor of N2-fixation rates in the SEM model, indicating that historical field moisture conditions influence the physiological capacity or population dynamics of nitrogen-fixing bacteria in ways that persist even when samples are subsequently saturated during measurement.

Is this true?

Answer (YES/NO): NO